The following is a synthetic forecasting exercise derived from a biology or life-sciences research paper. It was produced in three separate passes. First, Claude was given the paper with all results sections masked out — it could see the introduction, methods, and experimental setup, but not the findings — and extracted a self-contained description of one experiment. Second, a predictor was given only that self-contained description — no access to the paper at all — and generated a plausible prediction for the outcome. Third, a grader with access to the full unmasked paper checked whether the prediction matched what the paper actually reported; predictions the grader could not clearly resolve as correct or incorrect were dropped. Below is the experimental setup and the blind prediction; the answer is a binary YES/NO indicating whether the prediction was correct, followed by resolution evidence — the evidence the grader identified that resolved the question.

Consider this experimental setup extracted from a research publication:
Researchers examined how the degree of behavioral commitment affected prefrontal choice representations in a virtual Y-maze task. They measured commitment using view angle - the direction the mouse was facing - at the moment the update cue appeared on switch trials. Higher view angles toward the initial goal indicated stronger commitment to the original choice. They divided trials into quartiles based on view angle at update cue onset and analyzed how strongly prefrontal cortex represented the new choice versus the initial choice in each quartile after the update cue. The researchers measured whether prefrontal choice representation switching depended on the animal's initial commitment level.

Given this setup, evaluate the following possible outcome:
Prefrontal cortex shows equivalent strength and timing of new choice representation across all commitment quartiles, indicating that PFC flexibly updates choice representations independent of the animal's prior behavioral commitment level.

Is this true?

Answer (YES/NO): NO